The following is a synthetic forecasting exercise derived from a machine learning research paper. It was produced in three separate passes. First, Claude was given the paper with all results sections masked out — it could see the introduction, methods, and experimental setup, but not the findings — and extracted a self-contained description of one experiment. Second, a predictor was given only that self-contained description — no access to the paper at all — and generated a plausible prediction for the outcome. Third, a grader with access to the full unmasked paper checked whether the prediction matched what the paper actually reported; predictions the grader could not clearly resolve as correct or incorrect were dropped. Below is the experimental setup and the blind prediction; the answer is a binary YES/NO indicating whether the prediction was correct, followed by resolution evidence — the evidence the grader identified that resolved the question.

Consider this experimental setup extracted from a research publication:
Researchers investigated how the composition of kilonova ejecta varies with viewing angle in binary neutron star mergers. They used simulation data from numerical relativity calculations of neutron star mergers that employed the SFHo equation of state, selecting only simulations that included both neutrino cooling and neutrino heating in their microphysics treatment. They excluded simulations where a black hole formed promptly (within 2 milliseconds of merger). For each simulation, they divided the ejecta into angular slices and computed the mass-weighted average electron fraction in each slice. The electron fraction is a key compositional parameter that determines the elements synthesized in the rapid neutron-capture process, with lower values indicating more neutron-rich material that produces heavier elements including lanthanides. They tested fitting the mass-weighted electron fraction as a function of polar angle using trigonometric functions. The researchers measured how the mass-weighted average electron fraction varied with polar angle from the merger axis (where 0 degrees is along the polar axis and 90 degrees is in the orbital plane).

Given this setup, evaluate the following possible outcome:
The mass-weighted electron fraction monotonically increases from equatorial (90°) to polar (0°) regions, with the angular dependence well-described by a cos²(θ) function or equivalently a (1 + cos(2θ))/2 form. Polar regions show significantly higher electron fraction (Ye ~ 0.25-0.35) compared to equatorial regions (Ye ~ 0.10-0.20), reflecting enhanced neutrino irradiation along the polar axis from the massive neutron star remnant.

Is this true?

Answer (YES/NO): NO